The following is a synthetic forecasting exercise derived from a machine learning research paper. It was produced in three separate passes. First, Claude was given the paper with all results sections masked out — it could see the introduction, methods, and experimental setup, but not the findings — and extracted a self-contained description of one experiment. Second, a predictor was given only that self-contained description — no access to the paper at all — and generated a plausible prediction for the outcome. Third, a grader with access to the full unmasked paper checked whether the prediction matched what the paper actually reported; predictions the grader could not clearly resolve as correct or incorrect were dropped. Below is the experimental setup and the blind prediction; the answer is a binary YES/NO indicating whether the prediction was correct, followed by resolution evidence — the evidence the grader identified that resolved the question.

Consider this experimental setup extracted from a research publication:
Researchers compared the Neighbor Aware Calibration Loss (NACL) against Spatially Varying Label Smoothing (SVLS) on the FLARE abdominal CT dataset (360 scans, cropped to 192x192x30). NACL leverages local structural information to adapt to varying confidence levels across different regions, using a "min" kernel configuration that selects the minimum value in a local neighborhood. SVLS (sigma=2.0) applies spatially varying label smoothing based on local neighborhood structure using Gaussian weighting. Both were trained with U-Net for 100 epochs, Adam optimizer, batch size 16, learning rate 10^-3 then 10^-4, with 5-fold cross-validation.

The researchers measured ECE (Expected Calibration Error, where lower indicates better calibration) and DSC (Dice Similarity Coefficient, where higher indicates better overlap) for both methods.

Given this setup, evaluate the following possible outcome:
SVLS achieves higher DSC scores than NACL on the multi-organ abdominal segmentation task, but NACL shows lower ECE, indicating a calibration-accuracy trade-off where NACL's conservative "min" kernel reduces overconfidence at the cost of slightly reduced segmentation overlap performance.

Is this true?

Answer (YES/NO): NO